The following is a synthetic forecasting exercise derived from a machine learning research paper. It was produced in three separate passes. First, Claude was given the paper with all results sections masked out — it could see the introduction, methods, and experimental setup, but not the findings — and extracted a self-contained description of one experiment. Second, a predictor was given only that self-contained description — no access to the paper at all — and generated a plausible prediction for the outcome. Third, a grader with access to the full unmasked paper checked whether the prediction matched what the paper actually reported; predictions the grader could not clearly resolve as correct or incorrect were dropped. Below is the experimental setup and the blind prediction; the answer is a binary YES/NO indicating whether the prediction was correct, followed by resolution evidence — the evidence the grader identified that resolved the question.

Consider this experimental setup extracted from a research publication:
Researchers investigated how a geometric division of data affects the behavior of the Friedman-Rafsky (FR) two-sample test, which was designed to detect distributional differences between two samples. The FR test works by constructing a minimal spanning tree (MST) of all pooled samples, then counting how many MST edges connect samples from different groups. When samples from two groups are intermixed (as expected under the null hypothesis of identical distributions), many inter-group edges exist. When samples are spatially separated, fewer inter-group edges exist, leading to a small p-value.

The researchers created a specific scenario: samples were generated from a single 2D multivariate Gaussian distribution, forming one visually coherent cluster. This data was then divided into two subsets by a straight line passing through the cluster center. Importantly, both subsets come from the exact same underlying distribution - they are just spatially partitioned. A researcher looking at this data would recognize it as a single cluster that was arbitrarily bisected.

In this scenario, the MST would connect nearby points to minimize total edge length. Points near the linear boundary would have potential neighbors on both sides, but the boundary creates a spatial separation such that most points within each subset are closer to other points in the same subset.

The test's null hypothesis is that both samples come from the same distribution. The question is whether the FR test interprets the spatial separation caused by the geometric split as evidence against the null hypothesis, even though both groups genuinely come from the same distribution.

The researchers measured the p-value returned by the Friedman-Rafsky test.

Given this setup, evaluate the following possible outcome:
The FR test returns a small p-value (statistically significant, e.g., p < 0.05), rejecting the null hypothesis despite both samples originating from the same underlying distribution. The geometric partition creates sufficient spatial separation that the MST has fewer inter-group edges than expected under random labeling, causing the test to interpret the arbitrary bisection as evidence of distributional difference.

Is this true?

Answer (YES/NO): YES